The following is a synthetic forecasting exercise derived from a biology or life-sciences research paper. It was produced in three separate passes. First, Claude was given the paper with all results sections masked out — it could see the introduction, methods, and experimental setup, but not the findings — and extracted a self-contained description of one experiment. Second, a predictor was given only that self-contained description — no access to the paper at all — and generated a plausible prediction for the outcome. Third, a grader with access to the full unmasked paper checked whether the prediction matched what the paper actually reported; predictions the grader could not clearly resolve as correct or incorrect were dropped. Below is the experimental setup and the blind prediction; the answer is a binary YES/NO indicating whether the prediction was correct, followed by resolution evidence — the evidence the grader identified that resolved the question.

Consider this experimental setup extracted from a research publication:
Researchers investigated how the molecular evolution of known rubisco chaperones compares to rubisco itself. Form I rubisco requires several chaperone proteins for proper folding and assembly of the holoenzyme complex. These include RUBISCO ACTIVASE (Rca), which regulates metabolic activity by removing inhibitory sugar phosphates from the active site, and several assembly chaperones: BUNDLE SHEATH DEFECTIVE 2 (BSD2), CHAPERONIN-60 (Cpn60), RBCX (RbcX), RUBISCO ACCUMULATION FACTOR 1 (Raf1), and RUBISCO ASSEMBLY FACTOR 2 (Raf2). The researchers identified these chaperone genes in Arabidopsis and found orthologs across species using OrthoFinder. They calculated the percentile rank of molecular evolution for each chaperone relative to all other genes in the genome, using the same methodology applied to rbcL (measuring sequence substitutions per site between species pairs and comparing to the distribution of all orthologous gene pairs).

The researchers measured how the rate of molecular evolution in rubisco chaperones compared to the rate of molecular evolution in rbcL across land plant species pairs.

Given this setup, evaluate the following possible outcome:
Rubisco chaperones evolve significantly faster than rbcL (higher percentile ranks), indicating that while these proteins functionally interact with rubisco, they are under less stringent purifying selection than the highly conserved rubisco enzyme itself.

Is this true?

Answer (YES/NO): YES